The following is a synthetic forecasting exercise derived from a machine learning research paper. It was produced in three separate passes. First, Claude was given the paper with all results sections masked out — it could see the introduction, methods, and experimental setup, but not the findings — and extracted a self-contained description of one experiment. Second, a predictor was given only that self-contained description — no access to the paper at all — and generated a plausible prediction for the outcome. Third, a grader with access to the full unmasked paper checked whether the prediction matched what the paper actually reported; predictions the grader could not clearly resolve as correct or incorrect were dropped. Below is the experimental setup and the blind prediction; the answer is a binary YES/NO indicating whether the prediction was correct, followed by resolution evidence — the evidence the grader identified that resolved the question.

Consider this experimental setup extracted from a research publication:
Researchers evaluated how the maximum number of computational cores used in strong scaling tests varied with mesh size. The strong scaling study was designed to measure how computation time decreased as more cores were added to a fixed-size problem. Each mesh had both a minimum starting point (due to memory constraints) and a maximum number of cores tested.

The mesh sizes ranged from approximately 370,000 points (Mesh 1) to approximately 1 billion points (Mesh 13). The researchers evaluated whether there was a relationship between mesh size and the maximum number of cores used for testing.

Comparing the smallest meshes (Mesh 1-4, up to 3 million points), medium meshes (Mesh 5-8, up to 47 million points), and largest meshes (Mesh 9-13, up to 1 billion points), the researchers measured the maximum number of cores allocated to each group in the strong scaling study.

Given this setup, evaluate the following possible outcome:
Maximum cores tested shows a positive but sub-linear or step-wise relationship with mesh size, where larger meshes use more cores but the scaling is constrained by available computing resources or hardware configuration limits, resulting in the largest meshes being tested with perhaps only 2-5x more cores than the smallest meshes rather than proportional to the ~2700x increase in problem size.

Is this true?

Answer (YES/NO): NO